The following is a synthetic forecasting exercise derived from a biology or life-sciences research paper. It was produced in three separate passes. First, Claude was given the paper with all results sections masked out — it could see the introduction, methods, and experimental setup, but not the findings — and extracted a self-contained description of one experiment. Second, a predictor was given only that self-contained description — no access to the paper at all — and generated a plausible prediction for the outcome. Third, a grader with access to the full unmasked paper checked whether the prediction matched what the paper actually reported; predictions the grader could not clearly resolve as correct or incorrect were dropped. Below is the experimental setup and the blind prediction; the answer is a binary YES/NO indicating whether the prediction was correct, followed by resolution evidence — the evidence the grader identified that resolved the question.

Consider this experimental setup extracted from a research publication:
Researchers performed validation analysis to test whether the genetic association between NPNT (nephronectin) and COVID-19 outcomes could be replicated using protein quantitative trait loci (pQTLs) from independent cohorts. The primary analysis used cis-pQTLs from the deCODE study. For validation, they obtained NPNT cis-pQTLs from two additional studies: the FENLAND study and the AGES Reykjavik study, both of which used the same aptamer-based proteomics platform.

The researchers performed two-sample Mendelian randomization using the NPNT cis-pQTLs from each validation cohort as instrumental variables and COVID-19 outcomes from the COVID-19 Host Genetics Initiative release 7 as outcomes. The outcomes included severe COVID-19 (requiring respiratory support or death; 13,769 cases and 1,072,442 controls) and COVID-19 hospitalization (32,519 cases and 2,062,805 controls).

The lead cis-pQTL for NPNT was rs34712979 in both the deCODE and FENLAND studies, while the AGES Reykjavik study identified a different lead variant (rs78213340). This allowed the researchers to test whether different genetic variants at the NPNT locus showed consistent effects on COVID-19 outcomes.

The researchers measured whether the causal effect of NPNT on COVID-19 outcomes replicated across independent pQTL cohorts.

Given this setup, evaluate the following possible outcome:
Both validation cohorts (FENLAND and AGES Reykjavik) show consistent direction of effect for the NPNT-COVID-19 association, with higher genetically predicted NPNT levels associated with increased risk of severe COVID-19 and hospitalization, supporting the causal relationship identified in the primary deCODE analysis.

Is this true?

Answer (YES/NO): YES